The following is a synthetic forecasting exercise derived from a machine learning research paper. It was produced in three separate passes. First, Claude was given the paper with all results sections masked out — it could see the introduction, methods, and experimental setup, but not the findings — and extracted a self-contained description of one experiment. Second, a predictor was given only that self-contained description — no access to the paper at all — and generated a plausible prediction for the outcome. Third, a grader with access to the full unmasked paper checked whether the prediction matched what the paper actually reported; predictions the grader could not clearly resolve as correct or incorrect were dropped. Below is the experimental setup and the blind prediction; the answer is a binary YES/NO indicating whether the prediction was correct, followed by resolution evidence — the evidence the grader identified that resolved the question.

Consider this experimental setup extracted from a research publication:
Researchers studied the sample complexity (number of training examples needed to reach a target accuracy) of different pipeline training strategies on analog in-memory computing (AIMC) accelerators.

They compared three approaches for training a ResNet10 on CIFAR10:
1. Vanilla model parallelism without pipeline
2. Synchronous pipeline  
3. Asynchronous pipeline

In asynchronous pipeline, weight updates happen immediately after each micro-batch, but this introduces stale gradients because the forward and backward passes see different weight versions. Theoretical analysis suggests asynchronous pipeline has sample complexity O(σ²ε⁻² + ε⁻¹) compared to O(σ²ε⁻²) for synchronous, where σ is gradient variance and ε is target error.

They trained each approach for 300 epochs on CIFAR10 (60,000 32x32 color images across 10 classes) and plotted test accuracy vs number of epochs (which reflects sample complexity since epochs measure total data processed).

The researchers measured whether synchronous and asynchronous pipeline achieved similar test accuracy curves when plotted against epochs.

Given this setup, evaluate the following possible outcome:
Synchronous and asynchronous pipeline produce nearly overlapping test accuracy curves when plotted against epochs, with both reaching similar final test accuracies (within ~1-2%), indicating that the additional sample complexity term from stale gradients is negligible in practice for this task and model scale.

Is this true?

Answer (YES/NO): YES